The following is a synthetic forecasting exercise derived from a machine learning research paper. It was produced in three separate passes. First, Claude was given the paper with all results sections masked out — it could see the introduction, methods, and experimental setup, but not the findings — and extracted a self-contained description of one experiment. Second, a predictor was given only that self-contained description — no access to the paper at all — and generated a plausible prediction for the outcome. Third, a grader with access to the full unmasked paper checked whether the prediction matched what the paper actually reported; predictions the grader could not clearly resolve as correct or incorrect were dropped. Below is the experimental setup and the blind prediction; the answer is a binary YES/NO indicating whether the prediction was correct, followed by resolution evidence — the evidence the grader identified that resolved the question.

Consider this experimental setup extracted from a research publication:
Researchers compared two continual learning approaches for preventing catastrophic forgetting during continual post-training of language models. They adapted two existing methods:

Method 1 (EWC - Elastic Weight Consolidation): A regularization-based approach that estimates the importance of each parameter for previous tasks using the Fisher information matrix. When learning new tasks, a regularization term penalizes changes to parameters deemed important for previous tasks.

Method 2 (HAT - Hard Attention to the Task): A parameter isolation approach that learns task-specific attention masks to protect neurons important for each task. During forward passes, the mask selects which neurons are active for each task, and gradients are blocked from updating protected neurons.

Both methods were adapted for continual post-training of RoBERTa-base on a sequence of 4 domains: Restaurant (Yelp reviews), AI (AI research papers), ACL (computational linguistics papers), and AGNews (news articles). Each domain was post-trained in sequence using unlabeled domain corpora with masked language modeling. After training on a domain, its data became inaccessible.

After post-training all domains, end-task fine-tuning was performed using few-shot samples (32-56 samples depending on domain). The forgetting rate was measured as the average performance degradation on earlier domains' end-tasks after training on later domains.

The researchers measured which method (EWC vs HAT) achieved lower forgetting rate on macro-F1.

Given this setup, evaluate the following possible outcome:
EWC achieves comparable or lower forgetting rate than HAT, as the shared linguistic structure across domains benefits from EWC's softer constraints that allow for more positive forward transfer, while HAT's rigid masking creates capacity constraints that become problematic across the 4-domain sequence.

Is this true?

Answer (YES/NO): YES